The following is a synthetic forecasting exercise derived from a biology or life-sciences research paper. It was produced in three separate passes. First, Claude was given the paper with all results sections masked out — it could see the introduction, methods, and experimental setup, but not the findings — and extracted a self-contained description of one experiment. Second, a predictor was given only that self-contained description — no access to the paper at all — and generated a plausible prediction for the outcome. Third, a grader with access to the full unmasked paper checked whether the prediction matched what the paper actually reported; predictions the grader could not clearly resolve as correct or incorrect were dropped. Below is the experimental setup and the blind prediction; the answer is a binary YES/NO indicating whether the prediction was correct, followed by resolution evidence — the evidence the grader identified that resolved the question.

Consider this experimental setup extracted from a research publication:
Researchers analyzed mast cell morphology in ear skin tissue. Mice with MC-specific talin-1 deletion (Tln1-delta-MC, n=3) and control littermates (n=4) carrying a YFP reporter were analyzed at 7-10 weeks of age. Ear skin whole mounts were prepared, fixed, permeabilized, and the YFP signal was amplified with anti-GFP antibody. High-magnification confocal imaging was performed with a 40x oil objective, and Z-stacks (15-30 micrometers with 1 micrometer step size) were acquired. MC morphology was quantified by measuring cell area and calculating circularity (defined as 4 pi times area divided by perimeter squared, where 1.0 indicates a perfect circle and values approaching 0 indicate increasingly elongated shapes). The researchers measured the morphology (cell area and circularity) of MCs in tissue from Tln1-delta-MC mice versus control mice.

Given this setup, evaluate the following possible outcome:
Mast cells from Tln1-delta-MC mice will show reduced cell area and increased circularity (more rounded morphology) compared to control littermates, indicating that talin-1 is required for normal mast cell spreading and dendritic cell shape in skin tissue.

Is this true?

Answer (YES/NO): YES